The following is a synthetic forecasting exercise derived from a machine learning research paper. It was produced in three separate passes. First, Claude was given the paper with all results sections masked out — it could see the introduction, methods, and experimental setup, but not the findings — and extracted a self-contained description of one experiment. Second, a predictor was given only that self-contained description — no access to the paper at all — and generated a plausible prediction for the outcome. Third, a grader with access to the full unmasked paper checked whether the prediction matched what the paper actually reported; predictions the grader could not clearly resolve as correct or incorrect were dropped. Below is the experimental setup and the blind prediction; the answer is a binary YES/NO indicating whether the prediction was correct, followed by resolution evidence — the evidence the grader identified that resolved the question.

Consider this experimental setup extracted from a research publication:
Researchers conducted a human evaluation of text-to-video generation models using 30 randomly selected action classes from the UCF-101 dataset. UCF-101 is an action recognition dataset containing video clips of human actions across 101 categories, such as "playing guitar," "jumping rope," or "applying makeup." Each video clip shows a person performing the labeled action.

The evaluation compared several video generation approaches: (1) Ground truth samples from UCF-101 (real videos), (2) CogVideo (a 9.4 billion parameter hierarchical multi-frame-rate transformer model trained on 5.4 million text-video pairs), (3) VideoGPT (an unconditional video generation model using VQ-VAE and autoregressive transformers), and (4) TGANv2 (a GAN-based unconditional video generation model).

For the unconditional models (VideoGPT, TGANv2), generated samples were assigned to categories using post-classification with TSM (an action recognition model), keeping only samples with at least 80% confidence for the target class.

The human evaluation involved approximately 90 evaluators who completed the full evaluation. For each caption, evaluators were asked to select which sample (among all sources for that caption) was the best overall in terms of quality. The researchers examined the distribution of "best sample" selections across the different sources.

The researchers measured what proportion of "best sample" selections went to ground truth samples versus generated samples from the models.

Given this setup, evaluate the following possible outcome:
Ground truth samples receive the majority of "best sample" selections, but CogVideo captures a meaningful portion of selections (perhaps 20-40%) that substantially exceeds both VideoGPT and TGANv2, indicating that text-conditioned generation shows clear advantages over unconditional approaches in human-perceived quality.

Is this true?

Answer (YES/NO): YES